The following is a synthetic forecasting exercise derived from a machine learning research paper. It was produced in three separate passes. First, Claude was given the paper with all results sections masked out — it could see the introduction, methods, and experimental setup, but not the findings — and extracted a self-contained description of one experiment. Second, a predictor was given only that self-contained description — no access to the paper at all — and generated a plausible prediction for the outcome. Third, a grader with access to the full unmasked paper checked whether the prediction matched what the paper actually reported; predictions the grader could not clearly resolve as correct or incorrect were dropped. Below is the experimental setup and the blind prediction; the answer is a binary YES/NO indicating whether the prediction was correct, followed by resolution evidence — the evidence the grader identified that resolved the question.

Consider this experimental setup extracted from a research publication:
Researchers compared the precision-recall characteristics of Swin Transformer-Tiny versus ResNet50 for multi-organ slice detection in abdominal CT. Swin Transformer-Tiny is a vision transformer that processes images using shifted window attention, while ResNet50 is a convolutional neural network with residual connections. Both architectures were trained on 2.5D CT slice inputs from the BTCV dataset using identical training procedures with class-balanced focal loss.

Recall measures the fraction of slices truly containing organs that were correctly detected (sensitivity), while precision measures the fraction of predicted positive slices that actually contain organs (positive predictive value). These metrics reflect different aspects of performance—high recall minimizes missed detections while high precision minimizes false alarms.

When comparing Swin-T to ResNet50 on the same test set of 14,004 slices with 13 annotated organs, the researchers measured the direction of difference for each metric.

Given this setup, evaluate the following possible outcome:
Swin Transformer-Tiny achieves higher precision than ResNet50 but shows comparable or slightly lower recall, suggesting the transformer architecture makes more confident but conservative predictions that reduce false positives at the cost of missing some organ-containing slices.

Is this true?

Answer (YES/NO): NO